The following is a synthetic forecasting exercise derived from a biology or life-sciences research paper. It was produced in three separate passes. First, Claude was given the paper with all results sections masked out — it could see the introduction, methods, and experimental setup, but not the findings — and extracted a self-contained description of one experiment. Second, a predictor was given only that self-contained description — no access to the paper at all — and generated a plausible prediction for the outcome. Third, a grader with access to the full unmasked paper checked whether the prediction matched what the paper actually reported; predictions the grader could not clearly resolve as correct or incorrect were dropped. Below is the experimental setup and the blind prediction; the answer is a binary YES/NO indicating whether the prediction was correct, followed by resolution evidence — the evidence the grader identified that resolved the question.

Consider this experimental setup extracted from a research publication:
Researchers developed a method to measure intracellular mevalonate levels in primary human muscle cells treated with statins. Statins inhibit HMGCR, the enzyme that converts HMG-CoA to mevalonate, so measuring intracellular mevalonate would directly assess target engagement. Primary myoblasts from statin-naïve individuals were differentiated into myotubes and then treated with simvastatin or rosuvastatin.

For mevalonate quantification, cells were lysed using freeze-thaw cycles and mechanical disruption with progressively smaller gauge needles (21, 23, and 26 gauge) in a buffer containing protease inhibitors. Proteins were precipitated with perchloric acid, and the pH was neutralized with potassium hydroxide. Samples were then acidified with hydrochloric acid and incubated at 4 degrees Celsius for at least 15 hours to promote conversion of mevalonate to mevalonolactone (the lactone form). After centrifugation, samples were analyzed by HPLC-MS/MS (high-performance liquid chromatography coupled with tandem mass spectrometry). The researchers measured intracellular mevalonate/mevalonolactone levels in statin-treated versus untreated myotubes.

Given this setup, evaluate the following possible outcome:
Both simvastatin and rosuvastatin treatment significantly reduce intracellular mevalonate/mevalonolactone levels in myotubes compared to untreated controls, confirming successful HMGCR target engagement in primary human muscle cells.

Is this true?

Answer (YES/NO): YES